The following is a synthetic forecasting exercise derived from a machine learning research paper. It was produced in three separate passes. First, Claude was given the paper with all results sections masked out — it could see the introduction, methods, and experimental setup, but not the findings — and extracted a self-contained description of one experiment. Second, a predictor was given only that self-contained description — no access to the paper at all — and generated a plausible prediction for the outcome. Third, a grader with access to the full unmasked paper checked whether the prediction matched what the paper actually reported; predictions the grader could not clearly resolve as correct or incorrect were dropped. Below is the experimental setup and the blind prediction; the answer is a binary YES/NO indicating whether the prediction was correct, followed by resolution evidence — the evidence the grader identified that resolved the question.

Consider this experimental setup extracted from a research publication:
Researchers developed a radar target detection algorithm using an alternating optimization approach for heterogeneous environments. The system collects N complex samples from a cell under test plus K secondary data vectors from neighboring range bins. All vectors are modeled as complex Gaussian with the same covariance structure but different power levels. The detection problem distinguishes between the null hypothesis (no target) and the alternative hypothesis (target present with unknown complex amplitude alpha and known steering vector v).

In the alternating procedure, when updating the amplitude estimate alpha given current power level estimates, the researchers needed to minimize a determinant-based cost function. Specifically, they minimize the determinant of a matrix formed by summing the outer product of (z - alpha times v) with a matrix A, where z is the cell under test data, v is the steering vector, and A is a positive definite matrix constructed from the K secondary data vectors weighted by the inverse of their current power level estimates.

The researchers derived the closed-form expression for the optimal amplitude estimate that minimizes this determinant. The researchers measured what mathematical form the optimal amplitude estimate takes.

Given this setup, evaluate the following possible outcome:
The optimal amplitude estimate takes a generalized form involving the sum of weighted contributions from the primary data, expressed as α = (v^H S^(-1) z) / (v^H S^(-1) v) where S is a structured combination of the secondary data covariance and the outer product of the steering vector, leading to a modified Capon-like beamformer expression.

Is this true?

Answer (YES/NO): NO